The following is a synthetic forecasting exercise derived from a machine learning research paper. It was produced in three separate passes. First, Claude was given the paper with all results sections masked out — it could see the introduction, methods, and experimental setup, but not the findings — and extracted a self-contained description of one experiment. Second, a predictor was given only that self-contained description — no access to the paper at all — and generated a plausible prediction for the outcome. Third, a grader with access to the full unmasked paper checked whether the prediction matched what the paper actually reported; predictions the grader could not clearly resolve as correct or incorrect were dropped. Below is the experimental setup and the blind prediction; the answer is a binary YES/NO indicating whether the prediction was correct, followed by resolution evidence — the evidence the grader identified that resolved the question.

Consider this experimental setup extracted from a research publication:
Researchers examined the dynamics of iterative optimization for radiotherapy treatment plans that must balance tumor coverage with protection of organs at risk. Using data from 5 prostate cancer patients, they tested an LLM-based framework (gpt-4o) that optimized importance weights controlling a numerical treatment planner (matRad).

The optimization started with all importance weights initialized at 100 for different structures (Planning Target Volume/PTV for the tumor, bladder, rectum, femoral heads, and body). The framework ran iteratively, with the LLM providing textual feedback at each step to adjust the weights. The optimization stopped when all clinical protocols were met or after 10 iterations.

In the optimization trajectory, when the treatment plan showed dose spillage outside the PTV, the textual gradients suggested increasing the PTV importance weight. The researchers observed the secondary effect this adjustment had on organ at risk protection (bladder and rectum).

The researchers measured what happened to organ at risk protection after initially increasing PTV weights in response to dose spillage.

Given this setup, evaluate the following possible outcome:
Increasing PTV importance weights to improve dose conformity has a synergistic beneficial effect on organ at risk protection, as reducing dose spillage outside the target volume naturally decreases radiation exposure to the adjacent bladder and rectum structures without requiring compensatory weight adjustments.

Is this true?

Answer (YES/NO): NO